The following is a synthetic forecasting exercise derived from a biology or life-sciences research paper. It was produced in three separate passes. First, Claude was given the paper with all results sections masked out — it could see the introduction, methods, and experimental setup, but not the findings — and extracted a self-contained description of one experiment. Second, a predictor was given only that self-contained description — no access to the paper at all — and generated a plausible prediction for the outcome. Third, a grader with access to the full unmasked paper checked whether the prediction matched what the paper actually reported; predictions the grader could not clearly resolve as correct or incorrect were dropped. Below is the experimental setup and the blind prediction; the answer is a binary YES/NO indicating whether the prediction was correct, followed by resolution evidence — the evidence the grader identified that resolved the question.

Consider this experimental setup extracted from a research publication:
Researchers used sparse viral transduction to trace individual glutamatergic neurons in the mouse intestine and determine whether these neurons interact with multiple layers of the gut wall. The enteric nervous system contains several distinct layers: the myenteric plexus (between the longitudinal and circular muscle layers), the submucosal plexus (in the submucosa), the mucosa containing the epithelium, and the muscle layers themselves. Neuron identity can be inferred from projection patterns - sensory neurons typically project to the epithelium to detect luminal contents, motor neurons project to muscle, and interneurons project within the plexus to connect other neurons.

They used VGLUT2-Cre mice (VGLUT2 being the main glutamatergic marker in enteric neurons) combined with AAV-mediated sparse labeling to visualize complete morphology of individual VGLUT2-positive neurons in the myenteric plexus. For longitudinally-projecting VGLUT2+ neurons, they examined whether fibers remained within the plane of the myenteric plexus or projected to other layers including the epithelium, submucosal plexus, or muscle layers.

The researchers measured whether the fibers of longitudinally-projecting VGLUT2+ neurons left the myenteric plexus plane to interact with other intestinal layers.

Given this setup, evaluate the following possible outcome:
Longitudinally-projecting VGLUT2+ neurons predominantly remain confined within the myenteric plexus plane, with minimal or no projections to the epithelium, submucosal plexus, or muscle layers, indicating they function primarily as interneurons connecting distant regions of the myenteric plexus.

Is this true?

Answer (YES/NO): YES